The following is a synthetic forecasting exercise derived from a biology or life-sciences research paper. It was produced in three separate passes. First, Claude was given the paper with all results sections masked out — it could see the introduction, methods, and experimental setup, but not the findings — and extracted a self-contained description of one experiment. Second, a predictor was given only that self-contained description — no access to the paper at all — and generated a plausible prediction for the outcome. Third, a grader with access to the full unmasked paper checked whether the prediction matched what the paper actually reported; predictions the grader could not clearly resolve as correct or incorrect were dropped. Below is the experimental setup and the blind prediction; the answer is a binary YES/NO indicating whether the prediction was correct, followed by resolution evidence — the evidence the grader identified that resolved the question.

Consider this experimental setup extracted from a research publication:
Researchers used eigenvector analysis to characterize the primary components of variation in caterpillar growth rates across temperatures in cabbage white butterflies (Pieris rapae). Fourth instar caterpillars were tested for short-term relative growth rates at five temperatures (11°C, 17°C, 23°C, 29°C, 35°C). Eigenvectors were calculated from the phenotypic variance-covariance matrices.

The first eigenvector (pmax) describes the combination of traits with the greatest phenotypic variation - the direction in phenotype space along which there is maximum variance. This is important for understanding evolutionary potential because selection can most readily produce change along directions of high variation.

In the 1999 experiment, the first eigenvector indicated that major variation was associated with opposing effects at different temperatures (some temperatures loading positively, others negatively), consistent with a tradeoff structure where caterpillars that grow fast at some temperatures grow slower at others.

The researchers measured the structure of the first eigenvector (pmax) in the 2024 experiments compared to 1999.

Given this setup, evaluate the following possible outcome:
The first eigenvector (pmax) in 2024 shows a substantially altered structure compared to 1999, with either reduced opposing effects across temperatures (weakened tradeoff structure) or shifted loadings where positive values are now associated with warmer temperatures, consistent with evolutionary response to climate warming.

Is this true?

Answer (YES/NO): NO